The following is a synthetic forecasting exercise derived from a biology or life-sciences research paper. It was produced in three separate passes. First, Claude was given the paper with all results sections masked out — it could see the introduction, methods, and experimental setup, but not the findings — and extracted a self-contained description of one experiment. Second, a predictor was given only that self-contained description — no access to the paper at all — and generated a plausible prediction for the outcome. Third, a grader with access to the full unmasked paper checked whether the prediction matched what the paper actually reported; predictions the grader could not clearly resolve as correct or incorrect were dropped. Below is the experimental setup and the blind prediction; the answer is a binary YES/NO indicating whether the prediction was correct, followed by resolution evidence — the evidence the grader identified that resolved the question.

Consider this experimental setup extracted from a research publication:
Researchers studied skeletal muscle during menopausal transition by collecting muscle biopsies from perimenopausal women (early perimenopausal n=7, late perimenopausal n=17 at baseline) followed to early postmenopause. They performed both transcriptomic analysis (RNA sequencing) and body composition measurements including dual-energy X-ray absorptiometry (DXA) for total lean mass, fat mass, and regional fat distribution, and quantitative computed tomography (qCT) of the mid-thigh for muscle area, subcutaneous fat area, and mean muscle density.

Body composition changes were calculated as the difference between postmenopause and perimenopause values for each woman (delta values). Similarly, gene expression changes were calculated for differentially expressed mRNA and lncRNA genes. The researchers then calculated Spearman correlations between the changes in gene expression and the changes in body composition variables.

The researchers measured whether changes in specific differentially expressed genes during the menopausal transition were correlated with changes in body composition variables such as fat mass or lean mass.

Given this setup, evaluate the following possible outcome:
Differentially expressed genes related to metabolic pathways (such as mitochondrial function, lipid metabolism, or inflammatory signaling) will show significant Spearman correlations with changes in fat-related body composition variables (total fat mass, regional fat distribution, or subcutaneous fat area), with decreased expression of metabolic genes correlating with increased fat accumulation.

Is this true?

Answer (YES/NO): NO